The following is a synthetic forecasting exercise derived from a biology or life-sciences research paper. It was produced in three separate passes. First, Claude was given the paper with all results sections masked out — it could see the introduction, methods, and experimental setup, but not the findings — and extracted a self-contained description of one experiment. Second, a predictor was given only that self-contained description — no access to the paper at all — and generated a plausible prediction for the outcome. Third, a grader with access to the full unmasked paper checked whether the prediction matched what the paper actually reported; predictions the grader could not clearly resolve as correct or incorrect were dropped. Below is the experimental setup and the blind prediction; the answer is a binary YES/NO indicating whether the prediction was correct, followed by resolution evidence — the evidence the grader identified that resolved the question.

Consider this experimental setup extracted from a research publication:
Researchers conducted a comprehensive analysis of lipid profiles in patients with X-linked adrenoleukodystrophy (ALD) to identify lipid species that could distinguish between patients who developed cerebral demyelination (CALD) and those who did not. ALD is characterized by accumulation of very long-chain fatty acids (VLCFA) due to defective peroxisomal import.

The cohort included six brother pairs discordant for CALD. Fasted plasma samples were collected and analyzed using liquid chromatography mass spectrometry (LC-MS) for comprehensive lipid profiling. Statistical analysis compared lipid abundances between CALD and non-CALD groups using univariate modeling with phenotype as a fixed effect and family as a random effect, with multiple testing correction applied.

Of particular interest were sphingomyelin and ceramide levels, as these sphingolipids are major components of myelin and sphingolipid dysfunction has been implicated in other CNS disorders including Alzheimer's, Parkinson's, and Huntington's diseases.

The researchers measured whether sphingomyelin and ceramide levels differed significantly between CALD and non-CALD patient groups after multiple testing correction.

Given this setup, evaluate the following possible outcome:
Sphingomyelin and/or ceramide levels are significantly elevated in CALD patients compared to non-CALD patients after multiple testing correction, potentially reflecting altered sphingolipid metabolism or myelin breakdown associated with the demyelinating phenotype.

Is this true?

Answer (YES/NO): NO